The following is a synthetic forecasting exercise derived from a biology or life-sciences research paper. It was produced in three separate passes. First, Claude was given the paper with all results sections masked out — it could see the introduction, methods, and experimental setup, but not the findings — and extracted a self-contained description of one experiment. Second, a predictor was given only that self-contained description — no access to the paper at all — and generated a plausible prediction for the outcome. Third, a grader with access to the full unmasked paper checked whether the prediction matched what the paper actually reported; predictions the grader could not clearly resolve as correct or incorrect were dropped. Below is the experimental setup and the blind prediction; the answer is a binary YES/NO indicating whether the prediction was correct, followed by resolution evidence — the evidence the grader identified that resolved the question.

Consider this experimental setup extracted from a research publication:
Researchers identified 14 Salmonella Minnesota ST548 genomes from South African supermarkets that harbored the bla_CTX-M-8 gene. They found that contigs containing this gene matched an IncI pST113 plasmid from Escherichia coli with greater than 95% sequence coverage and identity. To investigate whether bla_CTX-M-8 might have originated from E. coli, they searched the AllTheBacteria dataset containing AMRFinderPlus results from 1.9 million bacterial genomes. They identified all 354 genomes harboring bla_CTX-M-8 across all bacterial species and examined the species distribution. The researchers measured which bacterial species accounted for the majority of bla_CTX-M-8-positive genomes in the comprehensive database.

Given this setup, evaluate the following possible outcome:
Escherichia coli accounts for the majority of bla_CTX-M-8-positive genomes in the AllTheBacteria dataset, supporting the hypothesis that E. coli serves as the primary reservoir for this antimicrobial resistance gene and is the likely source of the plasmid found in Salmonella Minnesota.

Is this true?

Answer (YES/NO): YES